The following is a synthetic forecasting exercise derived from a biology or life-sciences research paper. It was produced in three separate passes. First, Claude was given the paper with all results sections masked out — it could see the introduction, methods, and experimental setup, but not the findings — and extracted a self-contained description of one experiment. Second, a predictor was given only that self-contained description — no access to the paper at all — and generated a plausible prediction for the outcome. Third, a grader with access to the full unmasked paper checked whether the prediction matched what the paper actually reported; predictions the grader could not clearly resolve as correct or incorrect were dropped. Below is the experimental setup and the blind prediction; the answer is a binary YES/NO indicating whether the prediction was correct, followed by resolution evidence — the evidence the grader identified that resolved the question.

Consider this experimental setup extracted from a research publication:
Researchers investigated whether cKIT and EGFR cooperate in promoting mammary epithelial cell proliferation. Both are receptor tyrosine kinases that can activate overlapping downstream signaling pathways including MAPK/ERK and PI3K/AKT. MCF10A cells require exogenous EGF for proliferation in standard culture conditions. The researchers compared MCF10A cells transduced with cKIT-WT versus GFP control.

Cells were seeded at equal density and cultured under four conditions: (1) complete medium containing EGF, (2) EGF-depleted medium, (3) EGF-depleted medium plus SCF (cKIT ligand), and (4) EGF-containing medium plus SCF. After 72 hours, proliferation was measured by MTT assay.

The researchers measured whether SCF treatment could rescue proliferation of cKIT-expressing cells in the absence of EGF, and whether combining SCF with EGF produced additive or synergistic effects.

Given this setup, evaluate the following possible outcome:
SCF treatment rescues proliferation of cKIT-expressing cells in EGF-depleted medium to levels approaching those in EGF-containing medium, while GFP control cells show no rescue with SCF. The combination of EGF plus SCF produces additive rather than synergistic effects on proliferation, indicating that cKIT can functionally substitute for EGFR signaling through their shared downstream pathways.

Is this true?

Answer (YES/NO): NO